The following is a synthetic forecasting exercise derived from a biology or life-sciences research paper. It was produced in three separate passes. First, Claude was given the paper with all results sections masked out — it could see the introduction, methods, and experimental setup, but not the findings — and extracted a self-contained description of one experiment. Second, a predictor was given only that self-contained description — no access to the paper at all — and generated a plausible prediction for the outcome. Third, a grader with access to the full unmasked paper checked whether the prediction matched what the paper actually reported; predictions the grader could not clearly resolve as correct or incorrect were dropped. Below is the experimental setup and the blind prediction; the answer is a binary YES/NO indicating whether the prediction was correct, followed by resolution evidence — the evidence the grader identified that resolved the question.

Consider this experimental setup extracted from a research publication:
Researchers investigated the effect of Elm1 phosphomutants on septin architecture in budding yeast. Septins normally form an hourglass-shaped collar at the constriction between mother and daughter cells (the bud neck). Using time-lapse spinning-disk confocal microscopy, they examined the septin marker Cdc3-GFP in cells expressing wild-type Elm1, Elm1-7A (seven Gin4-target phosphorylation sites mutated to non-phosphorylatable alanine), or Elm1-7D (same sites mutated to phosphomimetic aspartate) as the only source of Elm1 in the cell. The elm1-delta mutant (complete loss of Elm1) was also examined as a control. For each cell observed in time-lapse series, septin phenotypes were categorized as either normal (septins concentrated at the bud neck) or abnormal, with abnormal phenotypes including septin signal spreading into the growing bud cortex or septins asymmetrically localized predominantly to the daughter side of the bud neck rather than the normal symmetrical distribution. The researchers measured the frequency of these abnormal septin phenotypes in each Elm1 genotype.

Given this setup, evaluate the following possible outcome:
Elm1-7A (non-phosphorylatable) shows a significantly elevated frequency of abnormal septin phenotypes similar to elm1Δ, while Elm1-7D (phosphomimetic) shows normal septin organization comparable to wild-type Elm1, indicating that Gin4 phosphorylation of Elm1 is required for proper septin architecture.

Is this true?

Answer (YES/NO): NO